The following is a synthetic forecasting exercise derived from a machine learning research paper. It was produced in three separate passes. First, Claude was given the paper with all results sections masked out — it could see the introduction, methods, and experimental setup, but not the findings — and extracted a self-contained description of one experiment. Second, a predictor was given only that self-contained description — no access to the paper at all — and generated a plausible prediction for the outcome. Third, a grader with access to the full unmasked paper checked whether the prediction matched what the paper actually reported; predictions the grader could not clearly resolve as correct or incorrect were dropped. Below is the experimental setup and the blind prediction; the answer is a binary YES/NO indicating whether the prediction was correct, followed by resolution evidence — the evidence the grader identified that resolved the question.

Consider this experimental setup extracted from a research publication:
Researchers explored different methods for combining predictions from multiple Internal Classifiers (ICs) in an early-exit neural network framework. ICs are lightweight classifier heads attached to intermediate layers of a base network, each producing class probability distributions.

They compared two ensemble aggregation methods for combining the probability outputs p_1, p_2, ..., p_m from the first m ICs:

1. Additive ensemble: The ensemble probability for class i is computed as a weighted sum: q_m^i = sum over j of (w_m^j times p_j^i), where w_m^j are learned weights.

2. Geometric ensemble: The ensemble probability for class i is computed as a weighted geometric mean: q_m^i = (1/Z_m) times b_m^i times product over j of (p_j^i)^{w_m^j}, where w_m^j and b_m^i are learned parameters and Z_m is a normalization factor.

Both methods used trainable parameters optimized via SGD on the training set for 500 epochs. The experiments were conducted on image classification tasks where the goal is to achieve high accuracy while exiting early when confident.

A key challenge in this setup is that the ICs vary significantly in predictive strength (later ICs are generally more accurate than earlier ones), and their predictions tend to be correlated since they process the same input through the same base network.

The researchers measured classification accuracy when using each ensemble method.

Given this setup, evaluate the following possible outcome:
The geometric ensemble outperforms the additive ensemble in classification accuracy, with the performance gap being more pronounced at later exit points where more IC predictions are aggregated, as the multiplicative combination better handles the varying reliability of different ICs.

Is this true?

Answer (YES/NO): YES